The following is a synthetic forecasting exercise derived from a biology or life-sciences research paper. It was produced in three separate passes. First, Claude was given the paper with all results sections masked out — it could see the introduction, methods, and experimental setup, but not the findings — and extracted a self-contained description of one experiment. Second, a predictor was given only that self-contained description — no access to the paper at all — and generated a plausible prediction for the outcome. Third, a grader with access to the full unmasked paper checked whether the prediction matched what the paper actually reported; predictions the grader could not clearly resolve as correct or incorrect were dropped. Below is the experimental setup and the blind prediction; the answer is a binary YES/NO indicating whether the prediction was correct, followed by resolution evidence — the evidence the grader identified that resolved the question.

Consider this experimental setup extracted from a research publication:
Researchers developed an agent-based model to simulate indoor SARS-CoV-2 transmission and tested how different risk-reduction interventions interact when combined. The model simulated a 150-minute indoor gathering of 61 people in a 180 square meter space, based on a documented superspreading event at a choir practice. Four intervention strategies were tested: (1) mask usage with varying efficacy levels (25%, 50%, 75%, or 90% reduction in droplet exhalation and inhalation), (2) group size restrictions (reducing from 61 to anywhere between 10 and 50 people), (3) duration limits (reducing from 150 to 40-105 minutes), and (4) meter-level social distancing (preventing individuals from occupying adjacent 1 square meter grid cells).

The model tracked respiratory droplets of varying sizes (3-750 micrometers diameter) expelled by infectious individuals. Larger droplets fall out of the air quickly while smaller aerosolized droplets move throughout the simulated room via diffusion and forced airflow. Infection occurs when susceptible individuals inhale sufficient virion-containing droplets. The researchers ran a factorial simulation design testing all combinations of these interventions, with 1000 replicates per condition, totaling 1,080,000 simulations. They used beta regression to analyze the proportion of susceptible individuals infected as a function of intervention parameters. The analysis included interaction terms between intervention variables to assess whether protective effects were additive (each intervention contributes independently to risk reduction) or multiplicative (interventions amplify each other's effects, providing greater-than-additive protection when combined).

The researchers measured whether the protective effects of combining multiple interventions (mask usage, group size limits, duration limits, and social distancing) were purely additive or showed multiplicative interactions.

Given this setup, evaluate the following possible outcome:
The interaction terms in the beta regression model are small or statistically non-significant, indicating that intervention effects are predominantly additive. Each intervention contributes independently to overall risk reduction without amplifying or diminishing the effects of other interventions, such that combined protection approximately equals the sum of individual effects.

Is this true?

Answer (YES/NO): NO